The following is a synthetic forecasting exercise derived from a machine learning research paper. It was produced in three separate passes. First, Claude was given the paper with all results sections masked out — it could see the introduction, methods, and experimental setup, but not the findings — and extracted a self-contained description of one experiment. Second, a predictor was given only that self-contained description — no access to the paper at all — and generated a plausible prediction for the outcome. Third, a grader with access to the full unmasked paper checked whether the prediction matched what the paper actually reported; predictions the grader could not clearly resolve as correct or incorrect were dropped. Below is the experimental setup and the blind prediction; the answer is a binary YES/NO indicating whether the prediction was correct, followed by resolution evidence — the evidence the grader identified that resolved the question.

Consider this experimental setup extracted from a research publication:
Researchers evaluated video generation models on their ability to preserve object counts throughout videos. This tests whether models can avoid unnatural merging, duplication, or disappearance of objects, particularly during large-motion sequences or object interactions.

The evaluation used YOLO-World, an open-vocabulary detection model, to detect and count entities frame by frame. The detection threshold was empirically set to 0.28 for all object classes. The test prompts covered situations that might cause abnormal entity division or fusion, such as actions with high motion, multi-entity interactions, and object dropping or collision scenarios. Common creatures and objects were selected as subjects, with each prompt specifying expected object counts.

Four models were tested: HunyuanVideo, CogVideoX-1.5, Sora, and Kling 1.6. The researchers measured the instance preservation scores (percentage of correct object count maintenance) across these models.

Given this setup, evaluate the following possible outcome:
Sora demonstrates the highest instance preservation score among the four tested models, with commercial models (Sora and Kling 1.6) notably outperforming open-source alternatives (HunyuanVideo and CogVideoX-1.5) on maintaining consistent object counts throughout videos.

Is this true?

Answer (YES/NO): NO